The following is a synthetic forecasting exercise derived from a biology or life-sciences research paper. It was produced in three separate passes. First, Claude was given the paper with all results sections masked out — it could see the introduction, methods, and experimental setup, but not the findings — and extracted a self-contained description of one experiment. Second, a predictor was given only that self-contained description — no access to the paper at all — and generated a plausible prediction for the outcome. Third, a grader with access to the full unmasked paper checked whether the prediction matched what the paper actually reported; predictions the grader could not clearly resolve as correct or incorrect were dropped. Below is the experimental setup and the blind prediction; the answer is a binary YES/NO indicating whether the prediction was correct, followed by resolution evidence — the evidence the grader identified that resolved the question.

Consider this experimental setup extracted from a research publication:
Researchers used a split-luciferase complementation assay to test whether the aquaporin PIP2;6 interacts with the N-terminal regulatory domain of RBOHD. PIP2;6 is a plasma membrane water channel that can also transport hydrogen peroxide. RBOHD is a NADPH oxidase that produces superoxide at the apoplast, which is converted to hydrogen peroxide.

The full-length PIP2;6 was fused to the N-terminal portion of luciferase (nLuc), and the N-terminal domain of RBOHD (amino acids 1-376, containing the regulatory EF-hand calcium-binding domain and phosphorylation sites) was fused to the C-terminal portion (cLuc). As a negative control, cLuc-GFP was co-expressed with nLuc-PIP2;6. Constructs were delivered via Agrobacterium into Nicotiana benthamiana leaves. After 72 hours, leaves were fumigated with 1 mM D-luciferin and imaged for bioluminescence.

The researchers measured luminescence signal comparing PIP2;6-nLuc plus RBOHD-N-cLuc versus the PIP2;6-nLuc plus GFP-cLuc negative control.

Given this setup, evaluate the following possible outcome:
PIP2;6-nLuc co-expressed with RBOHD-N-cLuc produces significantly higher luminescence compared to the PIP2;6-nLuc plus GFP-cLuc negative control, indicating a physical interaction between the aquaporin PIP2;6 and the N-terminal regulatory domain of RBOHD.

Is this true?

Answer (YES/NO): YES